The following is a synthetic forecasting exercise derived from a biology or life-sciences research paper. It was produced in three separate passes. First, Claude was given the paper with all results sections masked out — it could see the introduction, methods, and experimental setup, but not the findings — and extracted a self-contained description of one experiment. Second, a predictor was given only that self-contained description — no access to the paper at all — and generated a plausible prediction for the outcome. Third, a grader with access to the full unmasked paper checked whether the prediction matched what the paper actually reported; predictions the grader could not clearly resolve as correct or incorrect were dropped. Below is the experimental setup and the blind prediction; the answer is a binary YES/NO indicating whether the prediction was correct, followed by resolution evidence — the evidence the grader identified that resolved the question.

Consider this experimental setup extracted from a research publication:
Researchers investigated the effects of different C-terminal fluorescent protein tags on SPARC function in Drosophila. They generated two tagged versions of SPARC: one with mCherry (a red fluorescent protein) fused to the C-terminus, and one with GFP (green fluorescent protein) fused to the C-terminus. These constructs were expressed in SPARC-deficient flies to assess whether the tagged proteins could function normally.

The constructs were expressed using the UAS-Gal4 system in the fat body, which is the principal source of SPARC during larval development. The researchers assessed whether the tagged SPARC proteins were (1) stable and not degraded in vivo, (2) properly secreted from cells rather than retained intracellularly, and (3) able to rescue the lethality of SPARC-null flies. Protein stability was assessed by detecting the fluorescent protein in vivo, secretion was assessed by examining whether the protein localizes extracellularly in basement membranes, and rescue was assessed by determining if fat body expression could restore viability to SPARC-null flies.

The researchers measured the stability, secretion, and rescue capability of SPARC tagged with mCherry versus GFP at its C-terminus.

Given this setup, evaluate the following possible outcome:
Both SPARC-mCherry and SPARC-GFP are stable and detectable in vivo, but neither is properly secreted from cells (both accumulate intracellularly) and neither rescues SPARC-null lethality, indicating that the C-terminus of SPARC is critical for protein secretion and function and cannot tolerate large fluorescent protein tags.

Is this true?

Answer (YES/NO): NO